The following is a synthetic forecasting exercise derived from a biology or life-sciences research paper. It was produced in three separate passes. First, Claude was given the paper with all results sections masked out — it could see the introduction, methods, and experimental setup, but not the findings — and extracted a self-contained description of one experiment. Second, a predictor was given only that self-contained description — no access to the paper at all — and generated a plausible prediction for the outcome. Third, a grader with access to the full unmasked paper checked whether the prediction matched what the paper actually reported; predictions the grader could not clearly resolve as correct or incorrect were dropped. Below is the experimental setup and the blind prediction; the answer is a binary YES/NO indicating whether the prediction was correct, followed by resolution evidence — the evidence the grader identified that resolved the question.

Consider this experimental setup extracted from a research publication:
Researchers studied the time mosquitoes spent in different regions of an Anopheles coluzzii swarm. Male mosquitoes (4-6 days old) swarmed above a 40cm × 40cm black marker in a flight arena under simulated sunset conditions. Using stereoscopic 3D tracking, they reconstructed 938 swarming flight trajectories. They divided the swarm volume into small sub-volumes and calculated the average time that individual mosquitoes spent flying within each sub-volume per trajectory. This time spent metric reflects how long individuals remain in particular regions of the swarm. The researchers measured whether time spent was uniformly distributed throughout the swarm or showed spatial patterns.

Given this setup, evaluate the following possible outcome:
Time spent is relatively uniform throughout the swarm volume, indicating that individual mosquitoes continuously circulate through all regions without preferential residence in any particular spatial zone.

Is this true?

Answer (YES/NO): NO